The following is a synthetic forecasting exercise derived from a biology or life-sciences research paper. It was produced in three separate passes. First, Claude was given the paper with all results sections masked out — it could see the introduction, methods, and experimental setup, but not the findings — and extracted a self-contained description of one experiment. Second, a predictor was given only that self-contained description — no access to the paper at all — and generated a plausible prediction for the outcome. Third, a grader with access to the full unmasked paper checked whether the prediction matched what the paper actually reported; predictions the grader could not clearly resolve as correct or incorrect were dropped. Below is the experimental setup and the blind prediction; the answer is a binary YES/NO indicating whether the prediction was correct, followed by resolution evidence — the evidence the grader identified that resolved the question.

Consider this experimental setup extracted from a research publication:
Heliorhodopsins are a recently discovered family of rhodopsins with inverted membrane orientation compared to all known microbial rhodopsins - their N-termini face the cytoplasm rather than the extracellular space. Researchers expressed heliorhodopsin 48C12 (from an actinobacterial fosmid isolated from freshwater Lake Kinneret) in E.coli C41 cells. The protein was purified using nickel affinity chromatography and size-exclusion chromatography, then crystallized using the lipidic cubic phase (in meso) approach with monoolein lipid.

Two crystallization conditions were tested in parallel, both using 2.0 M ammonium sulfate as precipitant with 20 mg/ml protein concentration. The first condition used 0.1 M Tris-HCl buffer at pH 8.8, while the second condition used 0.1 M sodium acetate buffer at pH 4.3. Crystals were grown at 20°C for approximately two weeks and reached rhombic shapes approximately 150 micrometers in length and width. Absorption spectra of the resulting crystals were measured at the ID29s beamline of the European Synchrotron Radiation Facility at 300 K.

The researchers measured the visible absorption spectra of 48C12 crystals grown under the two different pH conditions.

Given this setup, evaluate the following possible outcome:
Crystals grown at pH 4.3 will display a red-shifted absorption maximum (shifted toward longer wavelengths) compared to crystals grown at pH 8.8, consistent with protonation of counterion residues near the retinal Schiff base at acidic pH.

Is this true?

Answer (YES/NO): YES